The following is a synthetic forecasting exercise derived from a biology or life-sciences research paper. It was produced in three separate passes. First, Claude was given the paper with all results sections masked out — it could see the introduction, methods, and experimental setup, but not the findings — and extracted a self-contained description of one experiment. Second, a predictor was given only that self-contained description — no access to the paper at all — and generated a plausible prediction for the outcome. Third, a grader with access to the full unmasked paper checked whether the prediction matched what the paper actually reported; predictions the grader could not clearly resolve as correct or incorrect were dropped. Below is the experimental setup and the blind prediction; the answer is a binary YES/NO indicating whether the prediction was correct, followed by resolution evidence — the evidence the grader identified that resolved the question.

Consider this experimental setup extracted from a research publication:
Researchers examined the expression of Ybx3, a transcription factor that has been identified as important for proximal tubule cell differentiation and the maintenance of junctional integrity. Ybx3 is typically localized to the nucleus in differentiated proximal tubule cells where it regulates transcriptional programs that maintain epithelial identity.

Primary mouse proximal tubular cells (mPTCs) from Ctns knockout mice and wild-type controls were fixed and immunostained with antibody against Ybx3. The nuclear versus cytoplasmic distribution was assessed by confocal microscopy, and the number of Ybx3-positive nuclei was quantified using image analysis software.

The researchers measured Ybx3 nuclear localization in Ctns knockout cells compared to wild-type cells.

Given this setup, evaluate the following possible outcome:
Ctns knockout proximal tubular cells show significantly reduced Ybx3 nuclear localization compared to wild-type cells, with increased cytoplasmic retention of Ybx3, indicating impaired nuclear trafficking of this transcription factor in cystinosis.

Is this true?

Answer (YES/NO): NO